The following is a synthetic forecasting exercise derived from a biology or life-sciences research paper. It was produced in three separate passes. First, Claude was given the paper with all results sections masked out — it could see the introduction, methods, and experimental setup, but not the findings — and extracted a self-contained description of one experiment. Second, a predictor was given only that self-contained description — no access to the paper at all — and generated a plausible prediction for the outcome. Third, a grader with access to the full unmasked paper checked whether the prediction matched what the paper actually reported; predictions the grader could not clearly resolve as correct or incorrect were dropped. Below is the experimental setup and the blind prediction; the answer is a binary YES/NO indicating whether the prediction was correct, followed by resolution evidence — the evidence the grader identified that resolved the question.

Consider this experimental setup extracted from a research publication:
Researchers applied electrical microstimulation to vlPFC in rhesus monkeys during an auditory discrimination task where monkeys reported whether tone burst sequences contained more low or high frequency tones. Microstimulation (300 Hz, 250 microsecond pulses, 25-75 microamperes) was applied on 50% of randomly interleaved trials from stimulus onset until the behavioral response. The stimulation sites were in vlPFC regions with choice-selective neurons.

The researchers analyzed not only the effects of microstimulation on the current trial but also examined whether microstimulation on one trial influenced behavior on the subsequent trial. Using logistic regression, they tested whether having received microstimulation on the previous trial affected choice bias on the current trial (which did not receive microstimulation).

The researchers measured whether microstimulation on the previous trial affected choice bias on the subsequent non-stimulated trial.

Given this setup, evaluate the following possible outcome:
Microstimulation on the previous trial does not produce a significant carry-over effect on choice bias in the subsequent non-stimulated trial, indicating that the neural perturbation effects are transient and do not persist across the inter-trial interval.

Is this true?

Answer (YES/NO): NO